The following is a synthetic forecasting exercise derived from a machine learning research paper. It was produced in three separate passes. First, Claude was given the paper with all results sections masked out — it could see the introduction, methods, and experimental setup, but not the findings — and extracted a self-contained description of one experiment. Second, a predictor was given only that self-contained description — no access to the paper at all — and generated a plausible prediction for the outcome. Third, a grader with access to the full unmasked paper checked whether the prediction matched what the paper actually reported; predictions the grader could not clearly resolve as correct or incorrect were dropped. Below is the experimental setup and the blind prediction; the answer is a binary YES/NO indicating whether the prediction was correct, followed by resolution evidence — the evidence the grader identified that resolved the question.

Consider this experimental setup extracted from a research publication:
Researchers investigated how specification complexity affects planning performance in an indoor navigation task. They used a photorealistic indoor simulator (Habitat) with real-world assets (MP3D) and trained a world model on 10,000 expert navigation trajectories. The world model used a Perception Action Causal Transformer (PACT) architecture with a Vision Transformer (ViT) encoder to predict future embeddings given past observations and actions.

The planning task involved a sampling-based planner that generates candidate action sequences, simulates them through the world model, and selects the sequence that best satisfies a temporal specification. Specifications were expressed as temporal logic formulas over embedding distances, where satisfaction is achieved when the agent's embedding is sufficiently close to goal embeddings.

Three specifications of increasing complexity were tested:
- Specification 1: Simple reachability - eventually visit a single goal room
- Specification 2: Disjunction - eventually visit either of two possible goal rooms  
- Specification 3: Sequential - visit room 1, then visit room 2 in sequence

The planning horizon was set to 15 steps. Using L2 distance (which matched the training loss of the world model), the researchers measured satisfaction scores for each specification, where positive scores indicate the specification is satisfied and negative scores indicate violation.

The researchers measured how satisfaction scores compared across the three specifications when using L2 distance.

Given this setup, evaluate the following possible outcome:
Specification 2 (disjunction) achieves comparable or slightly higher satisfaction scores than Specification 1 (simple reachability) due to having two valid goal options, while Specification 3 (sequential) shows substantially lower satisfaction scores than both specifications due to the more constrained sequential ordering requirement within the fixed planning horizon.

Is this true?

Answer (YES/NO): NO